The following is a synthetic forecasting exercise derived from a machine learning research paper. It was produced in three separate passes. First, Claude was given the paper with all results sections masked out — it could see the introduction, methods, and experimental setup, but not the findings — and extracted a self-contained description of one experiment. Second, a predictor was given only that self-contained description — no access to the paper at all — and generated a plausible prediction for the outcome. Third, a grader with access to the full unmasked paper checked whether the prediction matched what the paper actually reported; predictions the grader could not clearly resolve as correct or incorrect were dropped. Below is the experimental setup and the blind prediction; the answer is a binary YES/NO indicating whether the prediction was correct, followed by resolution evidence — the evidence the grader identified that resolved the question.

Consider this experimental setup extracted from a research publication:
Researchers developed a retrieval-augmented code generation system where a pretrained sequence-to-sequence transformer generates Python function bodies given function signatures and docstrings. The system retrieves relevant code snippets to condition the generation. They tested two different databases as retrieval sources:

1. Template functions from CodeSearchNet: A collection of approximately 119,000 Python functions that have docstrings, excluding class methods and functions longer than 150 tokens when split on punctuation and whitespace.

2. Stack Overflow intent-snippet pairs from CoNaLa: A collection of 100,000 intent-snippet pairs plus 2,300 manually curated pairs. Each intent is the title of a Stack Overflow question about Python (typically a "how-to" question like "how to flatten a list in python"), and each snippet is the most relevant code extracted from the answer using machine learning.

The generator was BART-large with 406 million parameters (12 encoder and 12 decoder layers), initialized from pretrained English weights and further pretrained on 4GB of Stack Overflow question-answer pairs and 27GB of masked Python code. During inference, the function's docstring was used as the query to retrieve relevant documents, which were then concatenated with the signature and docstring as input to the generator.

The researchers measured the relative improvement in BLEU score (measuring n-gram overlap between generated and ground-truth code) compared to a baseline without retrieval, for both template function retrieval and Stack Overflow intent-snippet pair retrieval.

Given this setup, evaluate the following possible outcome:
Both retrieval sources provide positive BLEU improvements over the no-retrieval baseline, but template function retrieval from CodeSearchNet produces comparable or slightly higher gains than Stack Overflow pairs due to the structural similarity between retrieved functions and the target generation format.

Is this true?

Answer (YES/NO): NO